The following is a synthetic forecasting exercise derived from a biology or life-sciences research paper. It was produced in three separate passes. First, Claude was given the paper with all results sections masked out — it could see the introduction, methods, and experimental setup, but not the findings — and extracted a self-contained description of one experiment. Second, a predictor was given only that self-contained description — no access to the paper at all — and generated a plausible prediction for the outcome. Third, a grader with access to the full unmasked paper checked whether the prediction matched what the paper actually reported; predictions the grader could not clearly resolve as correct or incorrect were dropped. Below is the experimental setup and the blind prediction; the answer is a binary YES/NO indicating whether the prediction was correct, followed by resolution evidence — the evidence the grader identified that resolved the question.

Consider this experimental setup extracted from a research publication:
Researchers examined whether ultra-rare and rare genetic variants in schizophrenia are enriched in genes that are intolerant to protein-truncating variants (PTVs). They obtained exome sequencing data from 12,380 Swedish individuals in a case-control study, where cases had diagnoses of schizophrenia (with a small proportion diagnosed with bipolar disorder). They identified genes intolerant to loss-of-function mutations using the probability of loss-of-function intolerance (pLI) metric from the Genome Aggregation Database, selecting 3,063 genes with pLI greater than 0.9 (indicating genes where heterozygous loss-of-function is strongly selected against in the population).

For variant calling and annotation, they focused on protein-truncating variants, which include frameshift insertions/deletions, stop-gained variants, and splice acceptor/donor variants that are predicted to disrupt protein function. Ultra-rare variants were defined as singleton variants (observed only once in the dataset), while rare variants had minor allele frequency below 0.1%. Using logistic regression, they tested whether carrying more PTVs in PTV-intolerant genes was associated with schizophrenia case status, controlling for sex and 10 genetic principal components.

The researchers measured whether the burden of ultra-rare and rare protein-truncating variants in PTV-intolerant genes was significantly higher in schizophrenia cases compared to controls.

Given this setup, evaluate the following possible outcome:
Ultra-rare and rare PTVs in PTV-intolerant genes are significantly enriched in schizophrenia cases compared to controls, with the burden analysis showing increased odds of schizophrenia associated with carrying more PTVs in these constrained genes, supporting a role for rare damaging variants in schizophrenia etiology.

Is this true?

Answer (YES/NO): YES